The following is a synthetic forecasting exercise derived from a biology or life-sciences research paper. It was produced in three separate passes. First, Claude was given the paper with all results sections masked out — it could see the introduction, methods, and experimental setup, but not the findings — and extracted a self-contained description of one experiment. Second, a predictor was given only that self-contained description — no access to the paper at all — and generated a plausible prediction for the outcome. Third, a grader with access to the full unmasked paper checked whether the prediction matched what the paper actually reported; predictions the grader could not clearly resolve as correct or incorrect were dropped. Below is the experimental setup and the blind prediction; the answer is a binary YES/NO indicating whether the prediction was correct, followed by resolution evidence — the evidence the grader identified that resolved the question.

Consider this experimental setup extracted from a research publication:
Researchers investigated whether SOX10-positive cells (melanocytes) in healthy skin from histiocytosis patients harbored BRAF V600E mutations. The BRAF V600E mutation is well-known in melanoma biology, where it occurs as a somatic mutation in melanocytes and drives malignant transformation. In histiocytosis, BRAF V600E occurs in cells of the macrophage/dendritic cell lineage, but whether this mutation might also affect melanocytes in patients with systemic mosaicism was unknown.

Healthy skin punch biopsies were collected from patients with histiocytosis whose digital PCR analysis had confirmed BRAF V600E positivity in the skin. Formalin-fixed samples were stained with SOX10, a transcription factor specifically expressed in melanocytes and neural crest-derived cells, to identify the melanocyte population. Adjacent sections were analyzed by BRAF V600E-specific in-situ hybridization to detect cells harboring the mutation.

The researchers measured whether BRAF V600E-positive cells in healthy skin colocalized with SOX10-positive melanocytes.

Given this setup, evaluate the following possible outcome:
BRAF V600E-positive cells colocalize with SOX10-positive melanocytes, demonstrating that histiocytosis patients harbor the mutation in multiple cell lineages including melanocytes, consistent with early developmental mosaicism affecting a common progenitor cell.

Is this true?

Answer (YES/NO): NO